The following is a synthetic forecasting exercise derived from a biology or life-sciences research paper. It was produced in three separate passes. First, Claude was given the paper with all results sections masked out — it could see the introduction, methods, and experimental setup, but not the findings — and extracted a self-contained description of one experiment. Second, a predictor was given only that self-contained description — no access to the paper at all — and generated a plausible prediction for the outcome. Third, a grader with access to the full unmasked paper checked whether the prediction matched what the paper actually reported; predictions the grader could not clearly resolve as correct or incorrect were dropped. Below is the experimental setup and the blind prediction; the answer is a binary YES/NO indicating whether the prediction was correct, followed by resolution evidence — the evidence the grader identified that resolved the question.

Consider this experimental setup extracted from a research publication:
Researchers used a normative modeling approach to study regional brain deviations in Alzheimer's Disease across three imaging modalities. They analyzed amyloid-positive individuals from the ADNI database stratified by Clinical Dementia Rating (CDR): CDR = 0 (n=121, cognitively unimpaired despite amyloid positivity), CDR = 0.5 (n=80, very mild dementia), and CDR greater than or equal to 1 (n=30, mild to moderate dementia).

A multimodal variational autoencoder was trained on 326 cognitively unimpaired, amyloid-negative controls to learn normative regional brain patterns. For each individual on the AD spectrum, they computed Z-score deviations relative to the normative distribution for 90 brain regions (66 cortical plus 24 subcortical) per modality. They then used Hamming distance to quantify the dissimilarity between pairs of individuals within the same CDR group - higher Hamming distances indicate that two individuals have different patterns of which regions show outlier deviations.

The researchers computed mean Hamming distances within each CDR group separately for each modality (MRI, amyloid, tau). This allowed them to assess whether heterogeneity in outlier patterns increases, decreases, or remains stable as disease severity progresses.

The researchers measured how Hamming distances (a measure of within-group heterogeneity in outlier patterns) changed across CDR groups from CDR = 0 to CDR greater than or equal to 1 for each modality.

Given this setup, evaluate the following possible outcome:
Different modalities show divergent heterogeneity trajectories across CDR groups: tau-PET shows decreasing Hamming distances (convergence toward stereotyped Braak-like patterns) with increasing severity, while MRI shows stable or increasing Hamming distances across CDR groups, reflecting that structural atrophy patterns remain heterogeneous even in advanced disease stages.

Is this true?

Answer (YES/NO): NO